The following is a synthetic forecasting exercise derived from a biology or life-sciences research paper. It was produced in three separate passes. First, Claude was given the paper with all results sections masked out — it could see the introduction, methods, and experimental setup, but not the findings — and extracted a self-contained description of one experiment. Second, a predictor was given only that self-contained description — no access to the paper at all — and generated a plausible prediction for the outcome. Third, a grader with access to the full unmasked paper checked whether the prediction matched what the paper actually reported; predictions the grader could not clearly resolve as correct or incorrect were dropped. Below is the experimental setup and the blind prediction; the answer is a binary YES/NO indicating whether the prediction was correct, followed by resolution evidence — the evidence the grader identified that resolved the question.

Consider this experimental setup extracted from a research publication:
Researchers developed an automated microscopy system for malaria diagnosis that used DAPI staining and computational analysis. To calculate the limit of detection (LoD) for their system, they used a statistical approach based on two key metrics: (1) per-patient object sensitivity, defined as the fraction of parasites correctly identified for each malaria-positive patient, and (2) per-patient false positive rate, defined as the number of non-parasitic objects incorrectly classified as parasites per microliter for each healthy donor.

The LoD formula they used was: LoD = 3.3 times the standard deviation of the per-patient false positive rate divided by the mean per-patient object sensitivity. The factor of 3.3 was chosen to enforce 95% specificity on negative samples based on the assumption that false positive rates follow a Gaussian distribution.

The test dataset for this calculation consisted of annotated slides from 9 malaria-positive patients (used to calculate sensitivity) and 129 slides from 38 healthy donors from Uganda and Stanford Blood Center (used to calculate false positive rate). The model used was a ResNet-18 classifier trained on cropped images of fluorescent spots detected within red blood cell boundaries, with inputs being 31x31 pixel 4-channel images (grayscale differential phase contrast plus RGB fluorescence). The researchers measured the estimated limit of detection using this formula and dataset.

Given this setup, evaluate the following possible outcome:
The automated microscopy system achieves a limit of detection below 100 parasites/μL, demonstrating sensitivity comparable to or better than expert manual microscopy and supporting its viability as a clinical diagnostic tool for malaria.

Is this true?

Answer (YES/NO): YES